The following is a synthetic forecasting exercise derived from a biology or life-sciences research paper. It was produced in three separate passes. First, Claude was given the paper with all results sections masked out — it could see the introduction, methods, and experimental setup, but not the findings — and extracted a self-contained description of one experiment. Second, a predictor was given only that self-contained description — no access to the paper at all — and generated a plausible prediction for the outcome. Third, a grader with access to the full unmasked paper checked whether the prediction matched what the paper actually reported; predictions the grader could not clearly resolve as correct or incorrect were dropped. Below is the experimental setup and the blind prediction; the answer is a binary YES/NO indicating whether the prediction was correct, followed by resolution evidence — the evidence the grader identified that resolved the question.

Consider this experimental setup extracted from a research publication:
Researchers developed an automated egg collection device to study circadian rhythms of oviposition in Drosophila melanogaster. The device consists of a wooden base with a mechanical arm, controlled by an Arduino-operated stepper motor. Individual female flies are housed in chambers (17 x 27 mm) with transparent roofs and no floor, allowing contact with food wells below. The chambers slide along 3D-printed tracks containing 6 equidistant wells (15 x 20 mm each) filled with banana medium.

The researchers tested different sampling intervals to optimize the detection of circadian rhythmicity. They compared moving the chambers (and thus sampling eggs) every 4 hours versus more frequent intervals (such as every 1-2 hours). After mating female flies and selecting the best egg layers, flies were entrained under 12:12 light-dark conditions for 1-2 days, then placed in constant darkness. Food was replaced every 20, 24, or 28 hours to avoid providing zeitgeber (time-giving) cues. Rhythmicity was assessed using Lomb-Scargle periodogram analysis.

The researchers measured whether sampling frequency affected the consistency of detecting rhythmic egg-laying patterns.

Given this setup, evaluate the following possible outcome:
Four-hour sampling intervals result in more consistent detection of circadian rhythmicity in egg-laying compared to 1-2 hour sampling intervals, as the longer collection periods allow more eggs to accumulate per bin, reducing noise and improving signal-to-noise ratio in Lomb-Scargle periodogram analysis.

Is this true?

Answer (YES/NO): YES